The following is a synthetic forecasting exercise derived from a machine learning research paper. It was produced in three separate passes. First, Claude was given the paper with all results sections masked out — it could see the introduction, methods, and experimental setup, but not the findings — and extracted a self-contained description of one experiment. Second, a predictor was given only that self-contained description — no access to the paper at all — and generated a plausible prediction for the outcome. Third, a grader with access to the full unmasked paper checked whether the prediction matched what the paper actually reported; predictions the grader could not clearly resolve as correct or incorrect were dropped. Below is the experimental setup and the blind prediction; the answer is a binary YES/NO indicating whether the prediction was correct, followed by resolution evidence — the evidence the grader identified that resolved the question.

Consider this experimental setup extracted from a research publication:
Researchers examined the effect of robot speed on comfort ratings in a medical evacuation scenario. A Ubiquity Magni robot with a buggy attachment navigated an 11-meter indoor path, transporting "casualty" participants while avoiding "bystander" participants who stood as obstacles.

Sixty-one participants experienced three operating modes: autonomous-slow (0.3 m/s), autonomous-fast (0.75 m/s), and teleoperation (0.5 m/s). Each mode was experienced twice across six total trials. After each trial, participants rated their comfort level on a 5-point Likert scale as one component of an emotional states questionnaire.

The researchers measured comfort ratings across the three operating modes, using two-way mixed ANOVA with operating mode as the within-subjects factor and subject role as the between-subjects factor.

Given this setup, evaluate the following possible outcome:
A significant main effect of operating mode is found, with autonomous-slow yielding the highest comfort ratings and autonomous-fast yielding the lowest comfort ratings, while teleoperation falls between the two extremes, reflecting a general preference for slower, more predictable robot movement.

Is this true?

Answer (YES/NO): NO